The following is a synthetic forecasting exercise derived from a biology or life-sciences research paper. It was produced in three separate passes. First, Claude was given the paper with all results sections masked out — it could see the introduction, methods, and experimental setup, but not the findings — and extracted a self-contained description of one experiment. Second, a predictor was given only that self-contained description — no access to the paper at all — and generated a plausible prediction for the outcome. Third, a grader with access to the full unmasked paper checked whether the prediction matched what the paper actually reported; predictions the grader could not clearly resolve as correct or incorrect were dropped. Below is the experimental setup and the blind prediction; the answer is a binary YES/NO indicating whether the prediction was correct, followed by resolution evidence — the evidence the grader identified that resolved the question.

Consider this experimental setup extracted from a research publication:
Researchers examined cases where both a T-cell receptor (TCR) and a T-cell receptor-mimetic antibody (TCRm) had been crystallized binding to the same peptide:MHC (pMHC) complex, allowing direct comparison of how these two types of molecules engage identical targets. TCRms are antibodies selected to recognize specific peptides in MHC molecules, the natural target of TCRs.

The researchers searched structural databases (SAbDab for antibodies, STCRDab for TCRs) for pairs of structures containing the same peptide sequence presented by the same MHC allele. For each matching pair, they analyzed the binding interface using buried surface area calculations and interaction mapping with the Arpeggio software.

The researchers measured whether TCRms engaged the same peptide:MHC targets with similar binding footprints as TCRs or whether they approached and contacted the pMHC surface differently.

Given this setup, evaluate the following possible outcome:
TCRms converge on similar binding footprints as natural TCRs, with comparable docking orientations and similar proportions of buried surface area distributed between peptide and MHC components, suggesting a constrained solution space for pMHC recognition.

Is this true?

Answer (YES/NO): NO